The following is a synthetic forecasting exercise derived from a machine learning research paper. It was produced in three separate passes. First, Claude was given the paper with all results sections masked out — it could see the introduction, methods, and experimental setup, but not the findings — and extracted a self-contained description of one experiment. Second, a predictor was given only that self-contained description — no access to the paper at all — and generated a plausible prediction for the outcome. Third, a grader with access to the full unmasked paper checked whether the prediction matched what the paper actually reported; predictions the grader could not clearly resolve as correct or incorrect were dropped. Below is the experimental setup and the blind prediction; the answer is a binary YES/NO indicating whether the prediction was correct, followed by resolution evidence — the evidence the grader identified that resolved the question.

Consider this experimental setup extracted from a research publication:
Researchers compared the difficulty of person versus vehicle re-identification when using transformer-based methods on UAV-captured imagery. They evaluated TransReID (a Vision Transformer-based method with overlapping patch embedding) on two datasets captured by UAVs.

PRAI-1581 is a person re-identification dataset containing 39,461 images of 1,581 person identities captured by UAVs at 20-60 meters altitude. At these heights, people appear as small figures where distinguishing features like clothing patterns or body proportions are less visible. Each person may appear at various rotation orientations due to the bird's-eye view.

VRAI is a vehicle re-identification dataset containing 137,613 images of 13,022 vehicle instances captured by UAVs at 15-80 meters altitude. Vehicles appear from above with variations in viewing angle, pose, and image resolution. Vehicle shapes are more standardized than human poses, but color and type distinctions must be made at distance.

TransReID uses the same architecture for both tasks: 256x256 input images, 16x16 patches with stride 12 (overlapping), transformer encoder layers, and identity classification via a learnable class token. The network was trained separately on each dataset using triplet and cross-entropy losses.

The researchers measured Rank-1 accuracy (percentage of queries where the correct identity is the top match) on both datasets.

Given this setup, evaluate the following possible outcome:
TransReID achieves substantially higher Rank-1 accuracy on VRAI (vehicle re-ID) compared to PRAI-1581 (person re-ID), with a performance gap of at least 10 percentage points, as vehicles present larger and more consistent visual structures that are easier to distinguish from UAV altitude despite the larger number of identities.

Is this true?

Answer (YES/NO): YES